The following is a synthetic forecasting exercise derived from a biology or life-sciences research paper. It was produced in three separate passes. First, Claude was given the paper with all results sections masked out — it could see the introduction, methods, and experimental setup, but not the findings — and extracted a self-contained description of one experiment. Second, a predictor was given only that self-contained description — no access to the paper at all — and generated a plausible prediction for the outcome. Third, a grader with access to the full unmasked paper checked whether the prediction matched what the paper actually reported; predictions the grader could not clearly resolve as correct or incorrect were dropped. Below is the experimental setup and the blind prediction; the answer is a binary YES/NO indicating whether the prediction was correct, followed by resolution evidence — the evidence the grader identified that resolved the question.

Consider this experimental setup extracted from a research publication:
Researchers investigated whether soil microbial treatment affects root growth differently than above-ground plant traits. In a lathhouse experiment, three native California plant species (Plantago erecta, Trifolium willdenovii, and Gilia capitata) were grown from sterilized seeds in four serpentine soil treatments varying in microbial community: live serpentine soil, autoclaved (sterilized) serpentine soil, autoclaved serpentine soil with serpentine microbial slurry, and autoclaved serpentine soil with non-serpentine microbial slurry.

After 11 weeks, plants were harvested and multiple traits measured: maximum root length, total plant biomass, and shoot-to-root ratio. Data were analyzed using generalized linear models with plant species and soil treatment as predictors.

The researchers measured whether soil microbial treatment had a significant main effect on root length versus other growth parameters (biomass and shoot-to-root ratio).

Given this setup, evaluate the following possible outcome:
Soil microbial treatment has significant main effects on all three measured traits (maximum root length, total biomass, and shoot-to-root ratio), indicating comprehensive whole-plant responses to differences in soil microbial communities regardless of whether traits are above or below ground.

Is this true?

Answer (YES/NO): NO